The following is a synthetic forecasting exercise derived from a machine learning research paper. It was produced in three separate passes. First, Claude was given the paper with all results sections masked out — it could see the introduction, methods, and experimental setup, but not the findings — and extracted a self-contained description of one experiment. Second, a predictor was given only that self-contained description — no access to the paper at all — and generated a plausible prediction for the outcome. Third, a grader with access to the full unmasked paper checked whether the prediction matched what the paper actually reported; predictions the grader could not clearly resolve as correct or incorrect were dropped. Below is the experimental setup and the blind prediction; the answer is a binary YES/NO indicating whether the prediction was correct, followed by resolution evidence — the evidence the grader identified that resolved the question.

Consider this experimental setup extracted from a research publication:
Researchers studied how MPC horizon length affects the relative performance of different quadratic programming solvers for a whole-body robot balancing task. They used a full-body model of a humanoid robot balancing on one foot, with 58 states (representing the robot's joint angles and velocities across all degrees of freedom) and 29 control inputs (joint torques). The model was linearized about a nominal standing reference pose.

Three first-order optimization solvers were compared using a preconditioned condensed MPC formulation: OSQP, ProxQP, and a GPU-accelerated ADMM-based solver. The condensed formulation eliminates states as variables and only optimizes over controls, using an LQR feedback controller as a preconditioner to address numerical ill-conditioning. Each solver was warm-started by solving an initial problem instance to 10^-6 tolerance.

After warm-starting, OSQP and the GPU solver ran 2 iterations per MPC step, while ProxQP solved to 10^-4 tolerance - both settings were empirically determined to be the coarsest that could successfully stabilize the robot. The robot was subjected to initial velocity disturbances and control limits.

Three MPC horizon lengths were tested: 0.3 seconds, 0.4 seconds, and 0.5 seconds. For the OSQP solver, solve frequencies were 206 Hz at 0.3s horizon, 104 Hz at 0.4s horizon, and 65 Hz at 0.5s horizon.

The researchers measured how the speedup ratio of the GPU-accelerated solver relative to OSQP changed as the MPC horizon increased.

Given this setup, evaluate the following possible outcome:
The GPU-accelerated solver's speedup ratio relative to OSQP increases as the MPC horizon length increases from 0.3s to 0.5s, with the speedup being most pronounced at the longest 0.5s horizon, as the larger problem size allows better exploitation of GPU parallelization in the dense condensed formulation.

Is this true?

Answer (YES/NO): YES